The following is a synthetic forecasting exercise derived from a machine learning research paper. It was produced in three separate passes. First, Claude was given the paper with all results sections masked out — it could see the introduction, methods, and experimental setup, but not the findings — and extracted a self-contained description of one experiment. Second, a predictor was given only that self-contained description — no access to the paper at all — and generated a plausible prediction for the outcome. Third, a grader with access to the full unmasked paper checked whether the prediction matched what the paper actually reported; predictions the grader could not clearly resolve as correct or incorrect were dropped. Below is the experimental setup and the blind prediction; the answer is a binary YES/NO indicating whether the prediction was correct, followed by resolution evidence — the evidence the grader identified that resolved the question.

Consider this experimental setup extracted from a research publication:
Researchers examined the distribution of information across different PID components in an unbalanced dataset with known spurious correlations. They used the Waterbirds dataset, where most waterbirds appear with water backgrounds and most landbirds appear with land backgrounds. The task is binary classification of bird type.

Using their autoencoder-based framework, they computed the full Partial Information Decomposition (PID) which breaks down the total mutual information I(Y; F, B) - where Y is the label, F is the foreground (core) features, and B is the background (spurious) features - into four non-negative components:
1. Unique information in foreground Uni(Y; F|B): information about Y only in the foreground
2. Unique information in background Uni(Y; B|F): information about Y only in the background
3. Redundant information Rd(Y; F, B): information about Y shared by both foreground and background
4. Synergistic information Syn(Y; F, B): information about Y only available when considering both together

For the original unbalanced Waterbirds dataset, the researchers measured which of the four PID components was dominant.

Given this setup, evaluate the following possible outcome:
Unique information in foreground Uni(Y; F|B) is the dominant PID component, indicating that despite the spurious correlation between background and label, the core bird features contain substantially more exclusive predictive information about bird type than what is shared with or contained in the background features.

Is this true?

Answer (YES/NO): NO